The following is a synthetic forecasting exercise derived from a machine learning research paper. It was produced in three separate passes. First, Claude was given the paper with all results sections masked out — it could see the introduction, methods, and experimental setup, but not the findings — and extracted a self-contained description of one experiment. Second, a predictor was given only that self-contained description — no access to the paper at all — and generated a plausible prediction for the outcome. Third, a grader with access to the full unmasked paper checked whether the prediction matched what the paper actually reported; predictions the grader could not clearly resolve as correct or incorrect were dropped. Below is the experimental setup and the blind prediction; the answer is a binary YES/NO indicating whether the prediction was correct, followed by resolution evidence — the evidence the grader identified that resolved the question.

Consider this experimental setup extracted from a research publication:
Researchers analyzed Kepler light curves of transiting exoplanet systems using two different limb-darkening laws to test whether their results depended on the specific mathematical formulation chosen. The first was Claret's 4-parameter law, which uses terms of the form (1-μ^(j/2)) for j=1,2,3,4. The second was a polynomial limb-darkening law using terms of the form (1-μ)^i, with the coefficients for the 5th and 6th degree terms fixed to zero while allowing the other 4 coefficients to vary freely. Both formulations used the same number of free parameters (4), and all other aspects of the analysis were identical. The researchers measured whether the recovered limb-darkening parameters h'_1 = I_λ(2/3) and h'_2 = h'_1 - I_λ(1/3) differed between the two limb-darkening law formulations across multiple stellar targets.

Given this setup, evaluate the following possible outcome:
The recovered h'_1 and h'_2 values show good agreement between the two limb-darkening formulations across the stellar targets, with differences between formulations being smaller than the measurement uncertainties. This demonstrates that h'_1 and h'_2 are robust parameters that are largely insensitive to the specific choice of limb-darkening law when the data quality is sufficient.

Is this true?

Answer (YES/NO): YES